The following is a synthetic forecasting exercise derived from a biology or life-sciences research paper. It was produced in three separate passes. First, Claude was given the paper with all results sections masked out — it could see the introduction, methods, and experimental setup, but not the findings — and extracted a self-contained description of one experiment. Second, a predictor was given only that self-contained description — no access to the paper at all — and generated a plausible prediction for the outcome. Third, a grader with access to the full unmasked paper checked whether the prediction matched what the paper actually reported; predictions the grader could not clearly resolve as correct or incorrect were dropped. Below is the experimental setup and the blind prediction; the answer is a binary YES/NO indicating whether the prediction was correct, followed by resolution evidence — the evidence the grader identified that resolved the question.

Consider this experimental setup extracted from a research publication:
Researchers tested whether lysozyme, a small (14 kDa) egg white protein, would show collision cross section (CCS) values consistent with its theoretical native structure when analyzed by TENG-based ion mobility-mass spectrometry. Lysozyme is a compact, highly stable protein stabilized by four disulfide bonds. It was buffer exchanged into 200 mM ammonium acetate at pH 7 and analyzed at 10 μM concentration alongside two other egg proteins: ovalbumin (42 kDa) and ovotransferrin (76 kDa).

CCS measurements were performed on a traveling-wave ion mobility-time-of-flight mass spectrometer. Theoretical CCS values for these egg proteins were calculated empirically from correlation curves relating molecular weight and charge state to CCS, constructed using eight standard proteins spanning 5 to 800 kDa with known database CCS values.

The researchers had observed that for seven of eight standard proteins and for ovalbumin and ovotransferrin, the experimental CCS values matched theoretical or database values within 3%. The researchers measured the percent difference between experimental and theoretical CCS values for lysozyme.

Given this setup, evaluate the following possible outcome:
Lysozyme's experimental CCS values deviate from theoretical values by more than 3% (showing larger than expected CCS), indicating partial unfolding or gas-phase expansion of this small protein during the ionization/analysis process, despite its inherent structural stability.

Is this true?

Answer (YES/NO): NO